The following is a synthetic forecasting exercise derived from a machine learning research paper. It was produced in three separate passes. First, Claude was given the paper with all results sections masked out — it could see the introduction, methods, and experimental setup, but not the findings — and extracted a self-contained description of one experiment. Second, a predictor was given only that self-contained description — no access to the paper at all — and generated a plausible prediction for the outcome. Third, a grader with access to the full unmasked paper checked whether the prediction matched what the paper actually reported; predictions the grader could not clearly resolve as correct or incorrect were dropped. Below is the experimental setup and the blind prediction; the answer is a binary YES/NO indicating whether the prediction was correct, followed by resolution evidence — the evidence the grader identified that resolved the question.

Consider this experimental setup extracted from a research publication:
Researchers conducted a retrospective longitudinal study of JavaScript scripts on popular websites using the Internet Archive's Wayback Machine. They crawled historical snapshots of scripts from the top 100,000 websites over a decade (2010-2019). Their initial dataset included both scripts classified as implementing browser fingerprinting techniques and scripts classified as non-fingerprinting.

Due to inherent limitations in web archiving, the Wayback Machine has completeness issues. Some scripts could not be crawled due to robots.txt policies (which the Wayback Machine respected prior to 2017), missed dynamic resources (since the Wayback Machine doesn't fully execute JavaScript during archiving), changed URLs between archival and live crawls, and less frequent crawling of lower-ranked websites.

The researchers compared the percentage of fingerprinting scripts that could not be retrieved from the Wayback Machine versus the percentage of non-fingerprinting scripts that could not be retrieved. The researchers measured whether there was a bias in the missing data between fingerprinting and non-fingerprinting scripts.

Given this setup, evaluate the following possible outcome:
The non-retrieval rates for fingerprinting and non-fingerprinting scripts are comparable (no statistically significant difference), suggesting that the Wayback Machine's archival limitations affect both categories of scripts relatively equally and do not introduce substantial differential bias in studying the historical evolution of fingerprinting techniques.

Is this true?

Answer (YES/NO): YES